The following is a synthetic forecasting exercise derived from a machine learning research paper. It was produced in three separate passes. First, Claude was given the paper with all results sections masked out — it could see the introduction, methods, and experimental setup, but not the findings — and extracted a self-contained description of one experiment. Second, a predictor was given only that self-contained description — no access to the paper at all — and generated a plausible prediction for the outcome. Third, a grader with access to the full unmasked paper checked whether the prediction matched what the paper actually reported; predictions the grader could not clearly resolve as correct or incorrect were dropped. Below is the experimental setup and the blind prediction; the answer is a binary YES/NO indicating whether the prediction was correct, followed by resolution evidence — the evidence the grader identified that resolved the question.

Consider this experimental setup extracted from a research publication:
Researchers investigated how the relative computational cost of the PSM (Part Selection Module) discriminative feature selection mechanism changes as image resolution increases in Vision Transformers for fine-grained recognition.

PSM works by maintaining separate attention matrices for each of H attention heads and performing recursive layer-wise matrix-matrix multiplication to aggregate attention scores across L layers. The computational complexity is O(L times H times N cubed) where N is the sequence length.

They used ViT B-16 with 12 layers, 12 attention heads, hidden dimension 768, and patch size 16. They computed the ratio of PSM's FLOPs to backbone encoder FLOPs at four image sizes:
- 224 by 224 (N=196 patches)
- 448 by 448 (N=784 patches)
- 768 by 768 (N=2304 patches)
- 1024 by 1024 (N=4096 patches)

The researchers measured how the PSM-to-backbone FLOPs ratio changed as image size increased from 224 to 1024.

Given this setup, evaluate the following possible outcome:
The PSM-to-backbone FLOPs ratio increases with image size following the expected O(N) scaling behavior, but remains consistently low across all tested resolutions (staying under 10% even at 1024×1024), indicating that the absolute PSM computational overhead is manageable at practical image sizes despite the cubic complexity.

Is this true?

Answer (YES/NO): NO